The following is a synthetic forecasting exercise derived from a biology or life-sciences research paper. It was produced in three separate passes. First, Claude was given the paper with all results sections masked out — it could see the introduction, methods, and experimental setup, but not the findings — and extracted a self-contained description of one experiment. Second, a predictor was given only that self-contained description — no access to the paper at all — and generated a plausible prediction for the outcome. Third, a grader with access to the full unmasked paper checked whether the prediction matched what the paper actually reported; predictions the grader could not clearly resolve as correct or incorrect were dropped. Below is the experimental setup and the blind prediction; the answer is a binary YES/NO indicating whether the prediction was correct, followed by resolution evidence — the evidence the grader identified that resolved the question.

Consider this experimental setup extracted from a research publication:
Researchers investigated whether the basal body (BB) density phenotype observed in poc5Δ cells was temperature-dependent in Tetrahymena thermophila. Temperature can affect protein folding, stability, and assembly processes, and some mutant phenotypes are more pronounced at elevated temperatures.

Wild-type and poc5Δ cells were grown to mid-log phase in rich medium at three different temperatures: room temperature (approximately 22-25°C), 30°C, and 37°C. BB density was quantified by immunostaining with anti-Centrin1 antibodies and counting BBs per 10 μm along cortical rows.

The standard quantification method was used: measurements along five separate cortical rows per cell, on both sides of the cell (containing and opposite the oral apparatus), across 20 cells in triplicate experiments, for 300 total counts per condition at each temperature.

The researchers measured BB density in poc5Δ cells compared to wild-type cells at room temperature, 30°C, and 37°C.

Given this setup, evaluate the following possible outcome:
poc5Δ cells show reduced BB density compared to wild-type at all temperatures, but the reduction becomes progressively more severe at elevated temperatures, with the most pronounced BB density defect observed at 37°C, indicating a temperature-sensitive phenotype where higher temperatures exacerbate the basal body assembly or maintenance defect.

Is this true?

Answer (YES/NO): NO